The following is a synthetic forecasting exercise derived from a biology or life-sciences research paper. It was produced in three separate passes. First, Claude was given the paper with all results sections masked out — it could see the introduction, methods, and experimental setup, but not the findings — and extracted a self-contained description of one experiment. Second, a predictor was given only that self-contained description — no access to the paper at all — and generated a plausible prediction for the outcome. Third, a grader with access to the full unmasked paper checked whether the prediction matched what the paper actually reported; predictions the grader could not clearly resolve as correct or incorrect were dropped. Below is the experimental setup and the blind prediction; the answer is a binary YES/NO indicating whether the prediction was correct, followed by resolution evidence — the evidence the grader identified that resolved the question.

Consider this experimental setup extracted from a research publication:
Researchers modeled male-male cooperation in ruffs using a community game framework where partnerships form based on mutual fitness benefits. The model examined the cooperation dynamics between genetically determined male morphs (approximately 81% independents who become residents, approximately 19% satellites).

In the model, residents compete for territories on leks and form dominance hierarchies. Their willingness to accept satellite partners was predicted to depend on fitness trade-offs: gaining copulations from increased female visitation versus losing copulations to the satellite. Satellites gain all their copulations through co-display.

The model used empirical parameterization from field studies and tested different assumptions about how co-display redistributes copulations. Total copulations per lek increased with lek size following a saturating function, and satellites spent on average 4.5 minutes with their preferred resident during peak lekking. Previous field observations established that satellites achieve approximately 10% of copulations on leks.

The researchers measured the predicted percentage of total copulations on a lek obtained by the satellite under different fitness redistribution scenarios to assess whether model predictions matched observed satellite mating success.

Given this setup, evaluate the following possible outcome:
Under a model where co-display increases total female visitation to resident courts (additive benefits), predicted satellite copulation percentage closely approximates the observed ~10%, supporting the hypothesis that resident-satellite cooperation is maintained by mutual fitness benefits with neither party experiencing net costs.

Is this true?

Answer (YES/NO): NO